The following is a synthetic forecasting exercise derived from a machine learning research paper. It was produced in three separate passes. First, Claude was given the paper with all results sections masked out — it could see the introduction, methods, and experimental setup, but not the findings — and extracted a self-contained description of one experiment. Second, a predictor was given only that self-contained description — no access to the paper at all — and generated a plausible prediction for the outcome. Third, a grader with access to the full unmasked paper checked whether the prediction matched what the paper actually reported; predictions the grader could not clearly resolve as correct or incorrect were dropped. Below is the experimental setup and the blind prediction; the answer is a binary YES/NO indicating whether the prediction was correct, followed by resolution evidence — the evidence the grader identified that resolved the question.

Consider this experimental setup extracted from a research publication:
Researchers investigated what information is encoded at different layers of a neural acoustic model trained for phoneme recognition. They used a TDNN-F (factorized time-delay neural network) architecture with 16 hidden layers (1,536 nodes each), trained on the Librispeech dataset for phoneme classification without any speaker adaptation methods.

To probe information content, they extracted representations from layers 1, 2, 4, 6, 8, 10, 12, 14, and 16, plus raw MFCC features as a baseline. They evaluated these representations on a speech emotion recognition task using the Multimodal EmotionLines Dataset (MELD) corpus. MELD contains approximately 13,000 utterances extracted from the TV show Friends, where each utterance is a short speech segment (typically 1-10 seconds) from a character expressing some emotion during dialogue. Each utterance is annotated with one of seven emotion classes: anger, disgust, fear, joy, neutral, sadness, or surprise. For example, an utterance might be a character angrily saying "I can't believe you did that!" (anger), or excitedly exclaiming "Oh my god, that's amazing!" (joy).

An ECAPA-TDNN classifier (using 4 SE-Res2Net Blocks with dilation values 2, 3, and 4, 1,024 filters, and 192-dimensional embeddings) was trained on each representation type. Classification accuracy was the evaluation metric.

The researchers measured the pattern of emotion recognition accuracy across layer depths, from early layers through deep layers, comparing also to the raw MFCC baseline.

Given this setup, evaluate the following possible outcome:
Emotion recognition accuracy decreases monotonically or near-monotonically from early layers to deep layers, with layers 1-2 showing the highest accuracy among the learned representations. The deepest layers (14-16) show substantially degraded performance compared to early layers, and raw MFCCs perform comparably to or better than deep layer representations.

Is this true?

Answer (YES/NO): NO